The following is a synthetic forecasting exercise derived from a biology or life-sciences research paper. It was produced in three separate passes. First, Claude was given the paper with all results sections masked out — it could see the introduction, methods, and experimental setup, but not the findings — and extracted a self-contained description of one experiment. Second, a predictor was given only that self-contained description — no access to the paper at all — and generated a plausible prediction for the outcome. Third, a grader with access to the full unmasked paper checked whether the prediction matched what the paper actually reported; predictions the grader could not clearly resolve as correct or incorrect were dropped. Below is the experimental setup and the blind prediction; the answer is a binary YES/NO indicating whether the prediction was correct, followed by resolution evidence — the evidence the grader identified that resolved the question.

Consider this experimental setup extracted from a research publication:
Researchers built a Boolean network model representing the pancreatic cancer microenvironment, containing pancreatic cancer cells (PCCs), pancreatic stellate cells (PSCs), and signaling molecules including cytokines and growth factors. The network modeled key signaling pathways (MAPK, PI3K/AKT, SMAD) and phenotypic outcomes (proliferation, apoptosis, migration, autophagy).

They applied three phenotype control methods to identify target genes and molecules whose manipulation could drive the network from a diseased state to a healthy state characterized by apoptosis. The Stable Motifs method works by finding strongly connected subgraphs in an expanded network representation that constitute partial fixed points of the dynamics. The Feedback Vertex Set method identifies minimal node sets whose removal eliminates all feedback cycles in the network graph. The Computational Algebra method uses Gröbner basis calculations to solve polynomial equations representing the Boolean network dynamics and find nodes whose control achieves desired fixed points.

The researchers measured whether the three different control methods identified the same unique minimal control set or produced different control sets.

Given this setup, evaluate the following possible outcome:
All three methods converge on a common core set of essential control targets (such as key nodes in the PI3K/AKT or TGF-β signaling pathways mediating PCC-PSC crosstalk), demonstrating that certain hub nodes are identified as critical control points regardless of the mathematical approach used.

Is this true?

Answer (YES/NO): NO